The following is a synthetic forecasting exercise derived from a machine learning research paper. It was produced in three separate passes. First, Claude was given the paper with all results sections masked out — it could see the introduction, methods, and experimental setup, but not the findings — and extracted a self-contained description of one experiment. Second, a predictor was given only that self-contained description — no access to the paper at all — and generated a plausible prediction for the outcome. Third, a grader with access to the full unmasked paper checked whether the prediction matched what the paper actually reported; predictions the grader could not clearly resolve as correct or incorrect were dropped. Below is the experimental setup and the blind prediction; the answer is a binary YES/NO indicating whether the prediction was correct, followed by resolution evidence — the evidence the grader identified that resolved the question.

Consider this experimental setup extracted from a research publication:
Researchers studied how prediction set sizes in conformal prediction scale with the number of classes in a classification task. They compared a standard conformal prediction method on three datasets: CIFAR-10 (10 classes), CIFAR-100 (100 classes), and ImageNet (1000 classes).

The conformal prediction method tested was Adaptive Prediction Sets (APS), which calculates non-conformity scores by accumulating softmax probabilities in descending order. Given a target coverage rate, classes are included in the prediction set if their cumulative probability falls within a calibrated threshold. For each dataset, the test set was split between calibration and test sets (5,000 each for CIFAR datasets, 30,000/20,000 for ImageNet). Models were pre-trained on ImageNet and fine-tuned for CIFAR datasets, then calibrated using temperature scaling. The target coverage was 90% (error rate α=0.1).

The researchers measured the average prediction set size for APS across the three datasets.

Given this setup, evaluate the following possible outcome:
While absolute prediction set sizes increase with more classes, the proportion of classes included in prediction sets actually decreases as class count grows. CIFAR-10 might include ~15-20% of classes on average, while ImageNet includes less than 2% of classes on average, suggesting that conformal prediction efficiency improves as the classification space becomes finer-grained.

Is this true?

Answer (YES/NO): NO